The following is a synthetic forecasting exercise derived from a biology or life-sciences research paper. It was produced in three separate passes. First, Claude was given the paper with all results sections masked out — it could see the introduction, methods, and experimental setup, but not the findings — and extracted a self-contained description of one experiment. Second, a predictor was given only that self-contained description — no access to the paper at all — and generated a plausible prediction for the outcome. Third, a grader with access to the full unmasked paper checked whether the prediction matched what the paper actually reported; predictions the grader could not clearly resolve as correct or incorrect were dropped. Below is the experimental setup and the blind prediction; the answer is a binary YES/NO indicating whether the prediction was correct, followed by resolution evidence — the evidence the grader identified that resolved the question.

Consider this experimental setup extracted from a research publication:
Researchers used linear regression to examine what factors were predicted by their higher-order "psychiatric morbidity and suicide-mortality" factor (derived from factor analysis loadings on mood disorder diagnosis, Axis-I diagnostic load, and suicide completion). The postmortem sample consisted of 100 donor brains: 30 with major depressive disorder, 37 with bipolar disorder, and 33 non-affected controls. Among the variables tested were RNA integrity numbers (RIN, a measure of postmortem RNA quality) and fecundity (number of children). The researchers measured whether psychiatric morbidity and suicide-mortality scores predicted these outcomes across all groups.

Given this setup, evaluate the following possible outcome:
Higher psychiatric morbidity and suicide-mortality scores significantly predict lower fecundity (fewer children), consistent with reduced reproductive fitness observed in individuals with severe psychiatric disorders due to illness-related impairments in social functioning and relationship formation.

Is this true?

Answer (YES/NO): YES